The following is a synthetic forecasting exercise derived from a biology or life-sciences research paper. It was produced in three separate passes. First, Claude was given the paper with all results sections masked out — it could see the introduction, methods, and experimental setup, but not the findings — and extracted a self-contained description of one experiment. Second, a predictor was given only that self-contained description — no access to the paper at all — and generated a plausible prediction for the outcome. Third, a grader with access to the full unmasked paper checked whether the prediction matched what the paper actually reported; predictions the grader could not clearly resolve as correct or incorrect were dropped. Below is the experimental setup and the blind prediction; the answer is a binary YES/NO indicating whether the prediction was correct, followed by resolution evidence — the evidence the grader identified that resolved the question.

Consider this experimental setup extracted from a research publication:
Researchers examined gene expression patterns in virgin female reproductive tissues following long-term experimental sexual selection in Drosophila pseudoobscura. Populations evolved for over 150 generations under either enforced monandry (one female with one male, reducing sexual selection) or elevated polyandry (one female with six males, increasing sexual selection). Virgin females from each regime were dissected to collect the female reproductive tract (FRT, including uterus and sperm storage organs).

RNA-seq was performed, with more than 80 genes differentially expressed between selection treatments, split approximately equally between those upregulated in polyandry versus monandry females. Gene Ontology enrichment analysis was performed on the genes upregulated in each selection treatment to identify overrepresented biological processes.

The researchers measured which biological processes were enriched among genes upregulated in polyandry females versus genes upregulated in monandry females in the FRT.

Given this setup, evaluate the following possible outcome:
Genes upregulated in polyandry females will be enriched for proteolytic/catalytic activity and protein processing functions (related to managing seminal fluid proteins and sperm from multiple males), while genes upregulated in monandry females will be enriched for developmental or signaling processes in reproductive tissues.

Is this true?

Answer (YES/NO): NO